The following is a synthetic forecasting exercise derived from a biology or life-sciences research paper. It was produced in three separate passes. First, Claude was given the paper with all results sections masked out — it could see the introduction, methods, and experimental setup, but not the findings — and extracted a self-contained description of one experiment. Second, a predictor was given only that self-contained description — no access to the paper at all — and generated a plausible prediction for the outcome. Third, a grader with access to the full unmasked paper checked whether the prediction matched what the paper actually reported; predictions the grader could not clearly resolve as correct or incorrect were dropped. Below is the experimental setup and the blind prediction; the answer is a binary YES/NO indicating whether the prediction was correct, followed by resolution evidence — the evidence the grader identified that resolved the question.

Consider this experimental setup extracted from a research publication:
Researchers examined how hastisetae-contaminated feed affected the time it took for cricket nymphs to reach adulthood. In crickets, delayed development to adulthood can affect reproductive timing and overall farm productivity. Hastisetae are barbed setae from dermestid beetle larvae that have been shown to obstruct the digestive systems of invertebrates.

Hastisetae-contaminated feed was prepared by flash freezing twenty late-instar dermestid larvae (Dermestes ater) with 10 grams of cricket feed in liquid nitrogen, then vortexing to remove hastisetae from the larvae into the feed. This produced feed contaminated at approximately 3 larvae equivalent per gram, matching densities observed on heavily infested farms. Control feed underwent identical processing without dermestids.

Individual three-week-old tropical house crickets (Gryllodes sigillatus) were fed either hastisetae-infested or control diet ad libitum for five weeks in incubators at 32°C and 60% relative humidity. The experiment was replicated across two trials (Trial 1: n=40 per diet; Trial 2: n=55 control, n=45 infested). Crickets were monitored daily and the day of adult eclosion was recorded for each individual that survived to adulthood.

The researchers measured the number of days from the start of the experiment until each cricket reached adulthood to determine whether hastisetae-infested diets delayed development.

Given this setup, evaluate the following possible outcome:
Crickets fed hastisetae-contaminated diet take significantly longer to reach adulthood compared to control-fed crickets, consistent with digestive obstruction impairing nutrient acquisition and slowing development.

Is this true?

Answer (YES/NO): NO